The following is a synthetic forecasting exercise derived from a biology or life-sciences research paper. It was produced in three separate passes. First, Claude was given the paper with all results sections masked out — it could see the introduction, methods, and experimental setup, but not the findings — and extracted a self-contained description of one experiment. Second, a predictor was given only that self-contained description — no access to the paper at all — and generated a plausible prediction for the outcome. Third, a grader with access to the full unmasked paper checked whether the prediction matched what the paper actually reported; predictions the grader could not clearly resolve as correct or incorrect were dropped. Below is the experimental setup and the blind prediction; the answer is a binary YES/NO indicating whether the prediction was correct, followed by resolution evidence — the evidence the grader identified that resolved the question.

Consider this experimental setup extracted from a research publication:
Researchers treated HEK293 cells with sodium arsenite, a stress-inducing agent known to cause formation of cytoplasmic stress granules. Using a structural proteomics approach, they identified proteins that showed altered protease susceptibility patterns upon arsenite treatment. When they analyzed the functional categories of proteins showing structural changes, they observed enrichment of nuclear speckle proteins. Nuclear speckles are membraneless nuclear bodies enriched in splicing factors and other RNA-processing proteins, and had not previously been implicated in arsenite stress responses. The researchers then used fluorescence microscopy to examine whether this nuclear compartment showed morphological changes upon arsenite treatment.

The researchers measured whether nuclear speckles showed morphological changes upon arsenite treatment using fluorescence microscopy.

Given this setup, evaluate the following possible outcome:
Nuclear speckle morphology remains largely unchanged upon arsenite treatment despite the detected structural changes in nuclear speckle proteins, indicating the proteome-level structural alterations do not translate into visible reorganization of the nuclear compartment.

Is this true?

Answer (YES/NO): NO